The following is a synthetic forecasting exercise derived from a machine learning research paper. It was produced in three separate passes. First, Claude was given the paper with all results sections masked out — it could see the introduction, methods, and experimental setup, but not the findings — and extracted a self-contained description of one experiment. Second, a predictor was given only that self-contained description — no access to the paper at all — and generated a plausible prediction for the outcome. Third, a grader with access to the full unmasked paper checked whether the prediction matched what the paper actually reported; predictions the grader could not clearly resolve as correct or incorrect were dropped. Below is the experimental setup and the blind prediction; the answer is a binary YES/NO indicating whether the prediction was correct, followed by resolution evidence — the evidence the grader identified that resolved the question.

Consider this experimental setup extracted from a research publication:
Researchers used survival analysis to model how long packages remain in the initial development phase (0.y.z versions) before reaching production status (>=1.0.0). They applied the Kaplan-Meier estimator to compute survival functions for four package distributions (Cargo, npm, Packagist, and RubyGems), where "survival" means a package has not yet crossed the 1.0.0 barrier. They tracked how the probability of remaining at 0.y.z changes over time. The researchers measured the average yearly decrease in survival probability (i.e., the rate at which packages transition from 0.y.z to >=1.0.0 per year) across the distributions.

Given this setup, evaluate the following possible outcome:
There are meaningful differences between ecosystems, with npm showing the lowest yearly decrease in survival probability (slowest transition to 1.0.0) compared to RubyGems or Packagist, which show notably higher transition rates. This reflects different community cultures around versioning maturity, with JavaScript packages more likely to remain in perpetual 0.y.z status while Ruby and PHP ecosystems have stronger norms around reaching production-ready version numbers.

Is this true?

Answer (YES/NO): NO